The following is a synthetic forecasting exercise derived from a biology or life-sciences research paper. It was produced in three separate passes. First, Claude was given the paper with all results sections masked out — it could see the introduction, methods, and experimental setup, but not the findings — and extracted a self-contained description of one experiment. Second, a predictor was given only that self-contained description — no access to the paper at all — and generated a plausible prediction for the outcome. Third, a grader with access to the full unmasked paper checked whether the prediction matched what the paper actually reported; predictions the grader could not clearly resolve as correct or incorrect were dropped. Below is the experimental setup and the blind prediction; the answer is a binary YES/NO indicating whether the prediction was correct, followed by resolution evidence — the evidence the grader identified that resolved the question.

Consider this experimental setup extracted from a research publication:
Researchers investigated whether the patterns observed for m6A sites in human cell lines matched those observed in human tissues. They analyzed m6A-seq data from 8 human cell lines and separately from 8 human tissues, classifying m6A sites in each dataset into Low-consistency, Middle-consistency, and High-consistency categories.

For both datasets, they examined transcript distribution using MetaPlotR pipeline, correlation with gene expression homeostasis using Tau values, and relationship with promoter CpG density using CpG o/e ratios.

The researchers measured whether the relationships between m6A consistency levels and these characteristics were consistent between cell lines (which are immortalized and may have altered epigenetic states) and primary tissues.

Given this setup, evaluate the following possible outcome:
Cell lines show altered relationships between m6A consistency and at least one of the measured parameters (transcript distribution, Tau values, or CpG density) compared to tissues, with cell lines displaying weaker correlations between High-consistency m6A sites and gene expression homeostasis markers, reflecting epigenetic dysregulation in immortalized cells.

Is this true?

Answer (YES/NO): NO